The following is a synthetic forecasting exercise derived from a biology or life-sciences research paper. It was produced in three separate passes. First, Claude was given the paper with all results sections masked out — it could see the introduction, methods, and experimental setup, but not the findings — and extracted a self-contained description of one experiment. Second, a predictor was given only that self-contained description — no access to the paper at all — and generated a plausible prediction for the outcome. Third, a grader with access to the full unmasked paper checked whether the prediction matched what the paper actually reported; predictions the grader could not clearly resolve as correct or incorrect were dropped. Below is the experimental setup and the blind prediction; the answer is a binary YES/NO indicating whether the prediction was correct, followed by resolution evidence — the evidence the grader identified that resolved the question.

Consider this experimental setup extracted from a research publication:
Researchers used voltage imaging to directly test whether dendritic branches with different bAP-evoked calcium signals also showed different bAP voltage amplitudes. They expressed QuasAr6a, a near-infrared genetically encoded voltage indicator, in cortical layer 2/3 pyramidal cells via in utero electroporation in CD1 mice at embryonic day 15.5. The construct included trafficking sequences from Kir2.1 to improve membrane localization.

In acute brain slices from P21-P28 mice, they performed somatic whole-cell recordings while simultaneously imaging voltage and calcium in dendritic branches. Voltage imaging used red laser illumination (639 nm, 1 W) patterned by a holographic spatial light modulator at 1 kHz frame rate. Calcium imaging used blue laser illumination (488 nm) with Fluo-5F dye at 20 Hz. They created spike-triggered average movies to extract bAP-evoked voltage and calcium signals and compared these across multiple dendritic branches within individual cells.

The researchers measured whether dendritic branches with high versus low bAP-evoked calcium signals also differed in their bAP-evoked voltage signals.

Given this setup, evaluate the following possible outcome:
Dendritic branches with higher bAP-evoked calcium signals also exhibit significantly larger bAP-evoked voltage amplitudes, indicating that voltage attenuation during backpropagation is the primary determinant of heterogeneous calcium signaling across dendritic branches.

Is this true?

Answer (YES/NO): YES